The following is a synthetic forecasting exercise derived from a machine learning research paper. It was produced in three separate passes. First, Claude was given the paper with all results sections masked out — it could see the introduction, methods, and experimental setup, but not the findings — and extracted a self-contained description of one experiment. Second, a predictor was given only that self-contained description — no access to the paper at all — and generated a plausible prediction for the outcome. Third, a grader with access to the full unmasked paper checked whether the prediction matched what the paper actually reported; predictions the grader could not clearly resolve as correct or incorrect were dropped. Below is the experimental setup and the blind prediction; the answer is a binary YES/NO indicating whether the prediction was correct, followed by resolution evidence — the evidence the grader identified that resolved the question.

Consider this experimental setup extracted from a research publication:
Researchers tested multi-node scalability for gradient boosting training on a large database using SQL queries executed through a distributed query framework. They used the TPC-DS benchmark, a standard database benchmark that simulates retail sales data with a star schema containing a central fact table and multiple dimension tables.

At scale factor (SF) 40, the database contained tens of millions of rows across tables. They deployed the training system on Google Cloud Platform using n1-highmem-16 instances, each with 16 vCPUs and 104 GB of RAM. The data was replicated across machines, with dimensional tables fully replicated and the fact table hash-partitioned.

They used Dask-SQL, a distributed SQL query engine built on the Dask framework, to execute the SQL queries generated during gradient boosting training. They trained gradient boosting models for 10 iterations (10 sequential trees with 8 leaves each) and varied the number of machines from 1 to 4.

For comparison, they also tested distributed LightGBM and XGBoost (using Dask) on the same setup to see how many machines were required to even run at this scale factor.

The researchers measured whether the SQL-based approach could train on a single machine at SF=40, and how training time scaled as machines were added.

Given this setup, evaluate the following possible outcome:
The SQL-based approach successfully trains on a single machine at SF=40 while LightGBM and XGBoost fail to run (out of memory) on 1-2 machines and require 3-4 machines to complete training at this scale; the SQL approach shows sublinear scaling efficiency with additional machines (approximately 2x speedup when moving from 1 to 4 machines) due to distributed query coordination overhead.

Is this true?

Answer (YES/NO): NO